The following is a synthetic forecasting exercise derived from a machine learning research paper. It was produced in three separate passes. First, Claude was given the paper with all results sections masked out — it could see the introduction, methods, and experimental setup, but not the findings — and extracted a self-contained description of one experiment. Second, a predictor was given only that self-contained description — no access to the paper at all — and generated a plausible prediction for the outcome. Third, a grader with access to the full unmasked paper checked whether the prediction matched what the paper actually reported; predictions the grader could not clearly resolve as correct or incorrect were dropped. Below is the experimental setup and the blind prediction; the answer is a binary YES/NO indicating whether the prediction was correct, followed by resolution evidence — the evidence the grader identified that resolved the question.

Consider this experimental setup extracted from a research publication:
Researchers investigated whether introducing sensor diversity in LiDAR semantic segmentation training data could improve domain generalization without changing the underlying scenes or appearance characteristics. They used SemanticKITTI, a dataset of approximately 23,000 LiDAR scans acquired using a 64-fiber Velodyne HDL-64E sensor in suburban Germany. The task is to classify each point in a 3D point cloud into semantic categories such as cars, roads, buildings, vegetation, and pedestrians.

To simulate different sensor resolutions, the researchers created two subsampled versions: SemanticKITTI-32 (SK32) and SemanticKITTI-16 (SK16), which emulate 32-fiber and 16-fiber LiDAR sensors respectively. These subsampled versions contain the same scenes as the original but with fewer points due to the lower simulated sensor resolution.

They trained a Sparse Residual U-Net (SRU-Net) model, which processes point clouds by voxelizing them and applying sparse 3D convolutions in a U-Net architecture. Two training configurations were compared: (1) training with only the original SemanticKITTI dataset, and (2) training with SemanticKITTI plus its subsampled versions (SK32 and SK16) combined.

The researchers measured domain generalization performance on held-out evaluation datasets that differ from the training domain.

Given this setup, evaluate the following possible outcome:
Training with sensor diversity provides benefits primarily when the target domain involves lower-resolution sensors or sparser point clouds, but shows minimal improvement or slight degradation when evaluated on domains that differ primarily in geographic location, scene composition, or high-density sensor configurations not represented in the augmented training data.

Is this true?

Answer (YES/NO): NO